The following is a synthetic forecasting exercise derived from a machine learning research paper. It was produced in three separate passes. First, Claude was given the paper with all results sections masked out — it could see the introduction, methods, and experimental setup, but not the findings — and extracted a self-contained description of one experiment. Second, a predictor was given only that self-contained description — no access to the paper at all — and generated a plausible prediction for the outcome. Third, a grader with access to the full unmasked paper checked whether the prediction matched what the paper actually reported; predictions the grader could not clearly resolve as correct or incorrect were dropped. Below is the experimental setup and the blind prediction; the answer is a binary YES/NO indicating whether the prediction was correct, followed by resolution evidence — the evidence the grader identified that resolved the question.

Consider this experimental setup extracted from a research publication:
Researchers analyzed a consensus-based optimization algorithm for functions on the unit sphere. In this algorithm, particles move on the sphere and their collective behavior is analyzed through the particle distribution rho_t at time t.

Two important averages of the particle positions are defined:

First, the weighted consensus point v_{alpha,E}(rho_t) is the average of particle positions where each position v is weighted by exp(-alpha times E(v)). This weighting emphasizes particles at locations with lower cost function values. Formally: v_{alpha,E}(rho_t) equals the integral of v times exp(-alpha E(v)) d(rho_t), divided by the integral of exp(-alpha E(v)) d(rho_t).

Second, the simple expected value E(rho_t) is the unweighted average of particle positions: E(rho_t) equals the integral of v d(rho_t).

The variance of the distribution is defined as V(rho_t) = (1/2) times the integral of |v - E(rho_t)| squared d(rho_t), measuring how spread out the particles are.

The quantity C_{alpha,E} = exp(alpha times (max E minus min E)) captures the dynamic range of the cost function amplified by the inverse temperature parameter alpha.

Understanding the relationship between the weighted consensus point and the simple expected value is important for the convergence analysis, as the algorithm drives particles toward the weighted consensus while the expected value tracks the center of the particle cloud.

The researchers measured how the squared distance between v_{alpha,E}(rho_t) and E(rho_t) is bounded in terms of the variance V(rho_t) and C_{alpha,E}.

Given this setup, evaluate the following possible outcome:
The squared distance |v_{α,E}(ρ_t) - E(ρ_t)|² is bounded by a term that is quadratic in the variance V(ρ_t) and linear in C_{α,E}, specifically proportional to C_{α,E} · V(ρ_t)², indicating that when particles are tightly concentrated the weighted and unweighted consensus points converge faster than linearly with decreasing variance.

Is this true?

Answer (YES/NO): NO